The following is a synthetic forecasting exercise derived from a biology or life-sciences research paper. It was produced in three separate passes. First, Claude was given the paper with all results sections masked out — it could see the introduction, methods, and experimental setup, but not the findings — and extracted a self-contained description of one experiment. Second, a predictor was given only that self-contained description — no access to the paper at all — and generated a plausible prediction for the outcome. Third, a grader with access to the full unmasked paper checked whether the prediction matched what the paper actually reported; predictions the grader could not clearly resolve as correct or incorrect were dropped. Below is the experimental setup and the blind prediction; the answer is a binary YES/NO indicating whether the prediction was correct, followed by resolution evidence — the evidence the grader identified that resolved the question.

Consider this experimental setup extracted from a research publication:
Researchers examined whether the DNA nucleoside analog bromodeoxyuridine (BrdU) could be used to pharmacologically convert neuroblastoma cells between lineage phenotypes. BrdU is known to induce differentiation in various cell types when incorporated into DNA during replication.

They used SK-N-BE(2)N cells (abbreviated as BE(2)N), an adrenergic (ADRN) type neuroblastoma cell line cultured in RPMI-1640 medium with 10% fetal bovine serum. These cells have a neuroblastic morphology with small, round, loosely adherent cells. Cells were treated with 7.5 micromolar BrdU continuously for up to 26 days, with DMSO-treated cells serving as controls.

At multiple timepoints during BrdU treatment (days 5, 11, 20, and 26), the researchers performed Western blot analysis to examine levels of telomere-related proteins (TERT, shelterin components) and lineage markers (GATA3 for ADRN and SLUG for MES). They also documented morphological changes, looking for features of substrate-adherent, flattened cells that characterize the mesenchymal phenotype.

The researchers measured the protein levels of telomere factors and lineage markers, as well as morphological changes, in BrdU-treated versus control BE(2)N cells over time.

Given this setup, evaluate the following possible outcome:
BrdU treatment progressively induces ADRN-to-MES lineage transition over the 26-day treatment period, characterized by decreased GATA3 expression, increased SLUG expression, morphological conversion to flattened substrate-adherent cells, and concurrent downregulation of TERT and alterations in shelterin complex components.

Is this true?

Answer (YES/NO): YES